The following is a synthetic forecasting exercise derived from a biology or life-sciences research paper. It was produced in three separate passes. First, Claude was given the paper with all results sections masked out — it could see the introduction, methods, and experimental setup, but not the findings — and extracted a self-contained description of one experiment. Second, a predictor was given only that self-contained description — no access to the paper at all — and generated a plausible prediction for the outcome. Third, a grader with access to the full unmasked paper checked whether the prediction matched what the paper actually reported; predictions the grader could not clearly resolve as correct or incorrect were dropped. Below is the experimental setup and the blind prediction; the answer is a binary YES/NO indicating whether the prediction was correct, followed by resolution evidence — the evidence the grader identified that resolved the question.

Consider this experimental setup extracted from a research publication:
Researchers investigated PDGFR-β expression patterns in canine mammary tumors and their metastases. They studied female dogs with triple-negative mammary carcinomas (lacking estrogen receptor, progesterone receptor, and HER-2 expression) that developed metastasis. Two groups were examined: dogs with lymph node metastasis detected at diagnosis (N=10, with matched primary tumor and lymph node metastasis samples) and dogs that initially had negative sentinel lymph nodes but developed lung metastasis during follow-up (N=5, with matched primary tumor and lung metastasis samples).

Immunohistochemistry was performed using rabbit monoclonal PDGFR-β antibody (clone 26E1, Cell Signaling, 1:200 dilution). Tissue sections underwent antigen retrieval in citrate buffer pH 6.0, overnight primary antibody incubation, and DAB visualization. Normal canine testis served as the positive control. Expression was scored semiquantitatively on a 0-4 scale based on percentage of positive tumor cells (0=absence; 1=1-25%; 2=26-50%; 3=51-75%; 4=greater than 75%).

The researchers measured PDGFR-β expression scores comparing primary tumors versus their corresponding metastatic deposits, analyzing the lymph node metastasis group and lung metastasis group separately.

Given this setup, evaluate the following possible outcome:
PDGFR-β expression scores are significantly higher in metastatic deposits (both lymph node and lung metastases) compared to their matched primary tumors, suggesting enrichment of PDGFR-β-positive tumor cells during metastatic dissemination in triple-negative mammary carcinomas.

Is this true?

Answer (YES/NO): NO